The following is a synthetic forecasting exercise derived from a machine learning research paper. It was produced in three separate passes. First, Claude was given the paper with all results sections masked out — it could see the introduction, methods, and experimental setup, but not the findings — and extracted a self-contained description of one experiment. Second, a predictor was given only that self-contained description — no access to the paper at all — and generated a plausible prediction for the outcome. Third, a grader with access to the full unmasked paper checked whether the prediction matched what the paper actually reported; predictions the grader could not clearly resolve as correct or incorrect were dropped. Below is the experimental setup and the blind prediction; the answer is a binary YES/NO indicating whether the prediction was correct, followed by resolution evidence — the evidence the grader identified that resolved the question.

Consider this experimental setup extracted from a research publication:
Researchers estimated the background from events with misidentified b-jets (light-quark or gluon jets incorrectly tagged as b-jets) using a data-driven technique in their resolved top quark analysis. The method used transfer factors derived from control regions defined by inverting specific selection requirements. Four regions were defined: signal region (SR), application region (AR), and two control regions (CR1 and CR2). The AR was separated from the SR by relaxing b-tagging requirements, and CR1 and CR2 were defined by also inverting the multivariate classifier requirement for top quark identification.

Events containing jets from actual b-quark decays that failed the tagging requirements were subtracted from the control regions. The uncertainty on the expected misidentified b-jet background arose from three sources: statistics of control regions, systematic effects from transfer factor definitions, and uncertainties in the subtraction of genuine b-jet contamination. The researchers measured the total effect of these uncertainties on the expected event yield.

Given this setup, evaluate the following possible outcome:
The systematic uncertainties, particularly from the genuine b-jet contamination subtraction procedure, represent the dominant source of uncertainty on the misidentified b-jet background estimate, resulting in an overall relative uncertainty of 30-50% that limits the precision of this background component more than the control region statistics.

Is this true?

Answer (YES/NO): NO